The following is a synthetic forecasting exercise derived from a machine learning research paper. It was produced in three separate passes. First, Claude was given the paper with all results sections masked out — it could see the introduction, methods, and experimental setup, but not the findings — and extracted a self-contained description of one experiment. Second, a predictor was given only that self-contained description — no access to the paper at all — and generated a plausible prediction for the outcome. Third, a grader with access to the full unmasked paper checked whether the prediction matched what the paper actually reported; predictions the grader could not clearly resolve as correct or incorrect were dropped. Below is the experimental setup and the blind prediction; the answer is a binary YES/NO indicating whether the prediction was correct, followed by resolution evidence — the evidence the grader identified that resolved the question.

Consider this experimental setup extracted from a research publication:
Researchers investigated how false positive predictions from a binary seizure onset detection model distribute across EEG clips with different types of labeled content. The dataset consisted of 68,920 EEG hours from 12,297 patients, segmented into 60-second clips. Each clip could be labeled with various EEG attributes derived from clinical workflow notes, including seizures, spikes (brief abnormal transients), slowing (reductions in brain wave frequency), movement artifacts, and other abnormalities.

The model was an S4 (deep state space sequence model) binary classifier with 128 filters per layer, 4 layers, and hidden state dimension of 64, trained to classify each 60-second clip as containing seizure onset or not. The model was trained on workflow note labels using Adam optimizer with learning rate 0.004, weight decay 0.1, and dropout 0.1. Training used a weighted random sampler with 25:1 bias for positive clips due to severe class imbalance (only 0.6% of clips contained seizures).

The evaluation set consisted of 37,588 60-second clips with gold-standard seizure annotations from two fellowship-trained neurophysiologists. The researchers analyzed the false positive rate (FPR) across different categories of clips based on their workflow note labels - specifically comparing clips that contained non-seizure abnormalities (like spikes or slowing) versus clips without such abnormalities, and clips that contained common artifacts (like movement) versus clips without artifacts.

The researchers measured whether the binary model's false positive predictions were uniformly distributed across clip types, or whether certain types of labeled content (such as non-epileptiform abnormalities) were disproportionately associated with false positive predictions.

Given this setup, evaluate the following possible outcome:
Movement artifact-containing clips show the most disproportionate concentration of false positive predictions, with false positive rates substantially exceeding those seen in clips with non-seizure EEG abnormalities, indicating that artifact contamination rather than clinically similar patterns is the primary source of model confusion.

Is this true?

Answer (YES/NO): NO